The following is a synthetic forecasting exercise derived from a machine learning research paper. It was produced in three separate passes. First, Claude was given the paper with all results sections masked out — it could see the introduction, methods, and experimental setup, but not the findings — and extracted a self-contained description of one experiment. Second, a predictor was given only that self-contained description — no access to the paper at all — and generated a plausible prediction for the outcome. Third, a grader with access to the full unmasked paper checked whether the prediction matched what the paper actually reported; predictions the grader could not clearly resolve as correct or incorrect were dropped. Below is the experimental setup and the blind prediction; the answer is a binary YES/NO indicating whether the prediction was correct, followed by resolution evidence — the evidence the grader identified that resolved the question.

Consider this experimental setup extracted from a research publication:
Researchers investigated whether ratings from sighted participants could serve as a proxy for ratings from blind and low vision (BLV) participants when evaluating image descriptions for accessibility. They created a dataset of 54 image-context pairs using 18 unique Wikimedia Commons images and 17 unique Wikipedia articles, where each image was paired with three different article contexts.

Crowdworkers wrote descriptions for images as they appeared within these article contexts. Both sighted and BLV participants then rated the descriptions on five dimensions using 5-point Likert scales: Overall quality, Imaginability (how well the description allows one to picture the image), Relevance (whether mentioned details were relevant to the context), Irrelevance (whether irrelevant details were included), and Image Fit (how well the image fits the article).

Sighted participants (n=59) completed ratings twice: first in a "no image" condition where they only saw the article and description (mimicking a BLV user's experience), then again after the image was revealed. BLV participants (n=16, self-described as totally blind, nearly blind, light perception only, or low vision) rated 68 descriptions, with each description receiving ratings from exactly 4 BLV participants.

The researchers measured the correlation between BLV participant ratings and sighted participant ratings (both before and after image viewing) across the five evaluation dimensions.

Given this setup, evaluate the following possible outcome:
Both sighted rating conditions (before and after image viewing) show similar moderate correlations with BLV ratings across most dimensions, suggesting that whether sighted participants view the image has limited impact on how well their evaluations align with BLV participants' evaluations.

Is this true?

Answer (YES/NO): YES